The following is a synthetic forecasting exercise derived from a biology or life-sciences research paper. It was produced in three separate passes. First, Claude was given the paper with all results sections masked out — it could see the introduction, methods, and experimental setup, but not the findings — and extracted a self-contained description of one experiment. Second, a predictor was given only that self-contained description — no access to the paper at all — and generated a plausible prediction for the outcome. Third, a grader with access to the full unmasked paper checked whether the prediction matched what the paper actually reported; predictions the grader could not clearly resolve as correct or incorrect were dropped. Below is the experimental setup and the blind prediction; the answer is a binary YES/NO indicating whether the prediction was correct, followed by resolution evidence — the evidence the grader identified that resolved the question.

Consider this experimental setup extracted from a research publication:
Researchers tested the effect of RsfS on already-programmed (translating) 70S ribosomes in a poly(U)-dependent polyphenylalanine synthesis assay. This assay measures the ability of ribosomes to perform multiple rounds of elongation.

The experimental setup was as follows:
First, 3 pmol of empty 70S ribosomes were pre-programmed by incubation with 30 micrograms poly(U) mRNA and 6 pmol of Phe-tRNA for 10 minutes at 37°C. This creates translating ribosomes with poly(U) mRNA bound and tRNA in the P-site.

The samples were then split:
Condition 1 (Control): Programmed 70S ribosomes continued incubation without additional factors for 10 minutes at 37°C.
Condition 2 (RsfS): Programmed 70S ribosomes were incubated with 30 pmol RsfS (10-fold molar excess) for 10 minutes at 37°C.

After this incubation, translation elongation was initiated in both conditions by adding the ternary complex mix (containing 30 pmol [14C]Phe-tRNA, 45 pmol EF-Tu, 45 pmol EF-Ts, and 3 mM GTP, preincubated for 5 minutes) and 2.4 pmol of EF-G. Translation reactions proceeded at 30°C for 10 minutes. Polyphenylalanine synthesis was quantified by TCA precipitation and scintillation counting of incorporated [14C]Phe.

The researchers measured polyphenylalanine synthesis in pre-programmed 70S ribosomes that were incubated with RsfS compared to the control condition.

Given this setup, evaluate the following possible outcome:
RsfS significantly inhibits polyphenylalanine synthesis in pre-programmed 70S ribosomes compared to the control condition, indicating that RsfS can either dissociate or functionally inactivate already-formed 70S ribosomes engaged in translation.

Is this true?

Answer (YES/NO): NO